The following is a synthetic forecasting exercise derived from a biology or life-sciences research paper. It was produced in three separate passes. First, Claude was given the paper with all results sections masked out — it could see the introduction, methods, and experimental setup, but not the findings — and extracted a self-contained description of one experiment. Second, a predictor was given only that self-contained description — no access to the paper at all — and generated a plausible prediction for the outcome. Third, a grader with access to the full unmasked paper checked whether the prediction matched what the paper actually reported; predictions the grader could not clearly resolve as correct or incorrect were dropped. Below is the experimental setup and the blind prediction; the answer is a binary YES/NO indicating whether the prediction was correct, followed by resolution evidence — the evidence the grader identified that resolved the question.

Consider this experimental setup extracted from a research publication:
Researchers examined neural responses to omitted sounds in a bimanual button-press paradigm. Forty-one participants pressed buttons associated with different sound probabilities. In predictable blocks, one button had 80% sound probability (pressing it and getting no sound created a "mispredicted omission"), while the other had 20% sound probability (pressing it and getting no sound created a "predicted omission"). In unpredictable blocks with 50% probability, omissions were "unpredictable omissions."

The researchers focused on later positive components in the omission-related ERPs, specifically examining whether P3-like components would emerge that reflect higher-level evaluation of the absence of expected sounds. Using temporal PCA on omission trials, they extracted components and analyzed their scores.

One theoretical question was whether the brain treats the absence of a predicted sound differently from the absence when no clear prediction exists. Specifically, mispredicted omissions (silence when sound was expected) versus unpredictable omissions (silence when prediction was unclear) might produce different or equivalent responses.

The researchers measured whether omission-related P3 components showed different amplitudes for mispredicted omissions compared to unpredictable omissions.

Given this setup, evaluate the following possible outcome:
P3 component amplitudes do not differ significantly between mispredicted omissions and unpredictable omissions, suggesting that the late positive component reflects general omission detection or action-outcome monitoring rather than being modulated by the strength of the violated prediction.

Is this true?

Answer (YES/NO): NO